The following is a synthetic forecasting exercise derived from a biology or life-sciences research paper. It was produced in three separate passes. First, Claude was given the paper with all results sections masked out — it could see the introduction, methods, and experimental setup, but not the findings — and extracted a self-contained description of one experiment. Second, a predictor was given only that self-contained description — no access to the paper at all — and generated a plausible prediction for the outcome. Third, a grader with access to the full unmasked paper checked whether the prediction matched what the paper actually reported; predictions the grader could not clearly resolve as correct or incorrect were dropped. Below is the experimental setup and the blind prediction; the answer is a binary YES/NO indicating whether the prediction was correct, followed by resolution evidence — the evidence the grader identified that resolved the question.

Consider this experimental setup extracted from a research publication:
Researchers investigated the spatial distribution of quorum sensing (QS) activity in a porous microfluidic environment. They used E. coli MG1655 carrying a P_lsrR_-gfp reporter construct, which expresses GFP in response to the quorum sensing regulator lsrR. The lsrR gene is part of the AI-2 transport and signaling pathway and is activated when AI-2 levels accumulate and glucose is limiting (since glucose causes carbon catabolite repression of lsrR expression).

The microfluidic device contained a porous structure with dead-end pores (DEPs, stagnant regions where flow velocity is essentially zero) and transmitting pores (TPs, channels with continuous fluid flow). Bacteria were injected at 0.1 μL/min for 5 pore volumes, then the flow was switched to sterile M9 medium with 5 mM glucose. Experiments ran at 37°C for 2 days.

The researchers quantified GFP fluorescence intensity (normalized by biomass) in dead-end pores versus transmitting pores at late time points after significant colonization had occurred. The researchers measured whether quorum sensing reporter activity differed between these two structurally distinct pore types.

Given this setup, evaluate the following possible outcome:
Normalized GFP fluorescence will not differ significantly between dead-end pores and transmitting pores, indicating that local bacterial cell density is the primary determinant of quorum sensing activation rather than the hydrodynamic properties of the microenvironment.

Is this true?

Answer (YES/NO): NO